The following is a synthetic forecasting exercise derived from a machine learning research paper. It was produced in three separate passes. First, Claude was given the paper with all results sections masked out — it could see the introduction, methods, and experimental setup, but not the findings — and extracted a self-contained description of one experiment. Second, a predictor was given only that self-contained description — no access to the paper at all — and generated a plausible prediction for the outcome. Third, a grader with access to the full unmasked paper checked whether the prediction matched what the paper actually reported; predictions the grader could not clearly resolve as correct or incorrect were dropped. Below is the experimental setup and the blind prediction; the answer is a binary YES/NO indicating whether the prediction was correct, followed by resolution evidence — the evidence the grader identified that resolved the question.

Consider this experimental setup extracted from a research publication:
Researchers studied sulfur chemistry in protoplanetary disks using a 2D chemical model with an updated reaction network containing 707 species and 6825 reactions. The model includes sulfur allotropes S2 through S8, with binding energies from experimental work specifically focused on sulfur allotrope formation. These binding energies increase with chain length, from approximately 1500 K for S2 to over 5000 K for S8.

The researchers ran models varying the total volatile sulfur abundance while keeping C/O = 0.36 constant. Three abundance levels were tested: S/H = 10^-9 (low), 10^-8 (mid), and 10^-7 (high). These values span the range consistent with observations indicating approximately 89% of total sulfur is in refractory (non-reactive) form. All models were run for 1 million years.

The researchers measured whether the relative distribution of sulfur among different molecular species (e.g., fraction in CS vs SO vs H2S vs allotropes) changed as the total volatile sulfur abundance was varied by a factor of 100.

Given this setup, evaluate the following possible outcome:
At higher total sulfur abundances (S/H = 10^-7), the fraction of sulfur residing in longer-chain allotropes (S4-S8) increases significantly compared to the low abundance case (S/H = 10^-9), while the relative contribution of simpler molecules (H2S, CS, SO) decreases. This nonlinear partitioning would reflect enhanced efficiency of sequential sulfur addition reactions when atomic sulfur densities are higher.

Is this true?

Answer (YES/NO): NO